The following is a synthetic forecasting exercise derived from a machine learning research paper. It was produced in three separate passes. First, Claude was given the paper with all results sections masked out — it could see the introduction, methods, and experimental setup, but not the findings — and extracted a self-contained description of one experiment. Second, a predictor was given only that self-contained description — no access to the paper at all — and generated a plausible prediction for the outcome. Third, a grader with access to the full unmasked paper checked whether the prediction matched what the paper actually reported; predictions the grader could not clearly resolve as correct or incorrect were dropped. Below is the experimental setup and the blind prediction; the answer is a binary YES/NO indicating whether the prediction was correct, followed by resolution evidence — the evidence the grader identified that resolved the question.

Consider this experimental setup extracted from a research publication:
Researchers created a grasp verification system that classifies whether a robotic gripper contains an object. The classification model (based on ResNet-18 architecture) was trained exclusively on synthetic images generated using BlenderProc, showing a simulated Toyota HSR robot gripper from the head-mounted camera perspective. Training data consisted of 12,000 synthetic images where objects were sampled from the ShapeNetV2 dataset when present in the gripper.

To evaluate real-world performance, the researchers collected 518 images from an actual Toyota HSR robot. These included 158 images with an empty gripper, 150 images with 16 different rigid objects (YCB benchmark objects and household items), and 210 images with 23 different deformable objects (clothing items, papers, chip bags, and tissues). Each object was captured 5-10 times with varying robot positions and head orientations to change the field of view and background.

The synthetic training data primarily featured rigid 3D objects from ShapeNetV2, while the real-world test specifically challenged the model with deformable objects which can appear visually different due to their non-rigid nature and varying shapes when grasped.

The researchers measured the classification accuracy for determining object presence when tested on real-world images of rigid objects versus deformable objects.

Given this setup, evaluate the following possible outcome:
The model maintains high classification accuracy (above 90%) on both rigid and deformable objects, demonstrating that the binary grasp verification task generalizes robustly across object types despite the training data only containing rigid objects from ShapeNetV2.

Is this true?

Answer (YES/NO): NO